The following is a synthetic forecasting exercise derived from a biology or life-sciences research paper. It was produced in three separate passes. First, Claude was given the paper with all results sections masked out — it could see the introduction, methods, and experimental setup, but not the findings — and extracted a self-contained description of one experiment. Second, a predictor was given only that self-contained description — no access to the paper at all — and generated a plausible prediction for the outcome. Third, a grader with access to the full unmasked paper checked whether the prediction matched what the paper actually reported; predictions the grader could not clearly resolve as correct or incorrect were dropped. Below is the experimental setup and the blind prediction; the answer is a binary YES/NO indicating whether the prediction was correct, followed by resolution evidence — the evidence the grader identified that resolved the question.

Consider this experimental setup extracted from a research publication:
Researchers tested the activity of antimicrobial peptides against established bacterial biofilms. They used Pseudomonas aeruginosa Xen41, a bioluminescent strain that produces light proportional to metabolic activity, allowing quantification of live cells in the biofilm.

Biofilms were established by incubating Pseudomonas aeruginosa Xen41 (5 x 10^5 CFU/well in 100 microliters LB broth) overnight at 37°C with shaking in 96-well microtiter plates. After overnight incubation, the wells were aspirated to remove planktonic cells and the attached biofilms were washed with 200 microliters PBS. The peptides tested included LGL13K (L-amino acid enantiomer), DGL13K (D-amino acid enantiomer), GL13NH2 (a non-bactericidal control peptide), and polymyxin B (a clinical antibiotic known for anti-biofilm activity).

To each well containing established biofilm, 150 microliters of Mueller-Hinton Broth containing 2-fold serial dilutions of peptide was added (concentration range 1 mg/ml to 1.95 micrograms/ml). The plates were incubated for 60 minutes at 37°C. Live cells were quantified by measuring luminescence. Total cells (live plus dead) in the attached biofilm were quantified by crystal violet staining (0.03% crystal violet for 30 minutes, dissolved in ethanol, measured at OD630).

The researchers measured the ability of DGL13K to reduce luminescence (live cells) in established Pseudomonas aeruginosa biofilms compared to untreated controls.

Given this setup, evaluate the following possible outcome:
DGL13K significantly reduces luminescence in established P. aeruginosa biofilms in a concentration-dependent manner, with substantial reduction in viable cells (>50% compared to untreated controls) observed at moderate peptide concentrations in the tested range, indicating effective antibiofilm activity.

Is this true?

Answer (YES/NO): YES